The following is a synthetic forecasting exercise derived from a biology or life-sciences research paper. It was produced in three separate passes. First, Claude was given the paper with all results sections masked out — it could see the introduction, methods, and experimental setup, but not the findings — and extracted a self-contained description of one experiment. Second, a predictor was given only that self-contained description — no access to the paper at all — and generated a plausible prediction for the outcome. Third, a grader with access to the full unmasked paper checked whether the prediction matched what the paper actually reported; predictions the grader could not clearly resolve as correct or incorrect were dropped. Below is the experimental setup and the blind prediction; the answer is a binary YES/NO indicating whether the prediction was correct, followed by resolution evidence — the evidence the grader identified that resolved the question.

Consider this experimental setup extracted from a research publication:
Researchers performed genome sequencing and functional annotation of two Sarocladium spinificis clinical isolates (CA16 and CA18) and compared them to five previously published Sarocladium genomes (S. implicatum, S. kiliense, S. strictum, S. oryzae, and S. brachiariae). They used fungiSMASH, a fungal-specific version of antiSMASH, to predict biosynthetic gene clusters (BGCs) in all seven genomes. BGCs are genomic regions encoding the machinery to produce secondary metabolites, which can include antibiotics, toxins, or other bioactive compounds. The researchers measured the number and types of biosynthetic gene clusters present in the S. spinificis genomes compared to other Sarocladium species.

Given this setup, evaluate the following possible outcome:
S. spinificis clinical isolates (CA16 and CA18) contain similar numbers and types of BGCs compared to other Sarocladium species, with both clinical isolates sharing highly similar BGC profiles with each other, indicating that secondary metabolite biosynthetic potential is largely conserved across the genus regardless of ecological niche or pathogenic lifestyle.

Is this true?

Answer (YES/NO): NO